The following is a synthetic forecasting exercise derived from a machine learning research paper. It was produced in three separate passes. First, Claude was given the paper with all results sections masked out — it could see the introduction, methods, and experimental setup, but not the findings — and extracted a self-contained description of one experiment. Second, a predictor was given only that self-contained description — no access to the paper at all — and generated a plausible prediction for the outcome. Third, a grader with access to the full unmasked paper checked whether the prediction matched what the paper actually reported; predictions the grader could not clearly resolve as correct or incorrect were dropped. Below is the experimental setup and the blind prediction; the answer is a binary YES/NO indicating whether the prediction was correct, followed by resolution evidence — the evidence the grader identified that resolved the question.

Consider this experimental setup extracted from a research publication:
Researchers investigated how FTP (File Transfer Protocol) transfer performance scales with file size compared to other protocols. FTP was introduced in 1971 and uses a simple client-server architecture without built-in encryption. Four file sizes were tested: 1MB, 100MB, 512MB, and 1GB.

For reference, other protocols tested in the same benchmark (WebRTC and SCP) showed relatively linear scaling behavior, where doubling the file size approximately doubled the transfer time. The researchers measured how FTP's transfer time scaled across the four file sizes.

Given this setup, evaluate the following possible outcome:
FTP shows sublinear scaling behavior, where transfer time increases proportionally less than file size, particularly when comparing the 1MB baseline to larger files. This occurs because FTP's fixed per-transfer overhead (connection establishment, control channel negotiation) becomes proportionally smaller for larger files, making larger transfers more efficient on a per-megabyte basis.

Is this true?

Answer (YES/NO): NO